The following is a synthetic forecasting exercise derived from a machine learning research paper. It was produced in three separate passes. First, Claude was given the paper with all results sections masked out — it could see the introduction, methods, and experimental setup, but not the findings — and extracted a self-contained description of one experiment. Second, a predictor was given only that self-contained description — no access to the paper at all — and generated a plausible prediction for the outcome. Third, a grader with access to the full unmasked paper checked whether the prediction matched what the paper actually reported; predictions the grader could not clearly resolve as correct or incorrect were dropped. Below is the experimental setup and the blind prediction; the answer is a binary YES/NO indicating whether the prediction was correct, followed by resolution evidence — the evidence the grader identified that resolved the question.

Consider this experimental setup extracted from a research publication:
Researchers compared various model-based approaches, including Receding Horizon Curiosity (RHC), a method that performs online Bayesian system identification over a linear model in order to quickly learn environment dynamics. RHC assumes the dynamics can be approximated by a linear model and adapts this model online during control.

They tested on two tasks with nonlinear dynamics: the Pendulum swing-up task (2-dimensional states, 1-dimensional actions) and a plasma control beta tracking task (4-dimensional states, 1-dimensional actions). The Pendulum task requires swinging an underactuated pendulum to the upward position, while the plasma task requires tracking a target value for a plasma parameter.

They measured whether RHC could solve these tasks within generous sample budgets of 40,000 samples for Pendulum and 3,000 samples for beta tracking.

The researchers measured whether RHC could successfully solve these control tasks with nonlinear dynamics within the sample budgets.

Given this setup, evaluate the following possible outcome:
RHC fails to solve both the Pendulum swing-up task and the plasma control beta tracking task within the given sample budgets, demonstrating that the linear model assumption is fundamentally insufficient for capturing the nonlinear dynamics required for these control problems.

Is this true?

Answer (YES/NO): YES